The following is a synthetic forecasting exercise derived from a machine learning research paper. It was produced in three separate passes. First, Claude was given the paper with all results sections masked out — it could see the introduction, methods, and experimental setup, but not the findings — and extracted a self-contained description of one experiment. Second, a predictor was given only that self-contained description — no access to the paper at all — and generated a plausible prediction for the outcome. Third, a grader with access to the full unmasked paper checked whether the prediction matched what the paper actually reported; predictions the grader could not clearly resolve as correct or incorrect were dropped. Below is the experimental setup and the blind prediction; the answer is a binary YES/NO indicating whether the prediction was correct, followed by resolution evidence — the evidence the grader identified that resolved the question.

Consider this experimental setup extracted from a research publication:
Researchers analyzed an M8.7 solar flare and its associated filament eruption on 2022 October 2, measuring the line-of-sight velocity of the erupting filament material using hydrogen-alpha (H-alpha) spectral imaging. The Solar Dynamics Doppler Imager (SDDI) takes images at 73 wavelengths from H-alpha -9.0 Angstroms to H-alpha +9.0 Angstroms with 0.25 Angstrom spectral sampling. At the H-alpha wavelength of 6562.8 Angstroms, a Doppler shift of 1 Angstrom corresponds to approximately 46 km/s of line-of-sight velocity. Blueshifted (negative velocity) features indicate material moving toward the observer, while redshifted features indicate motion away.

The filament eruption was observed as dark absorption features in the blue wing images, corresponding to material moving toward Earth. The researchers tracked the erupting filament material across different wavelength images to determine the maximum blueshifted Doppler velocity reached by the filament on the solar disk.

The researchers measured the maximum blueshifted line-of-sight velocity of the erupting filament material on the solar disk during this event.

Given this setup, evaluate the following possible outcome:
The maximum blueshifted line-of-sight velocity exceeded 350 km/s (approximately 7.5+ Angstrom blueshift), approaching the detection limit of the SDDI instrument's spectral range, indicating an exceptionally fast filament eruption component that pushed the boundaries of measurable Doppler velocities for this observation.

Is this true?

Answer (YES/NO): NO